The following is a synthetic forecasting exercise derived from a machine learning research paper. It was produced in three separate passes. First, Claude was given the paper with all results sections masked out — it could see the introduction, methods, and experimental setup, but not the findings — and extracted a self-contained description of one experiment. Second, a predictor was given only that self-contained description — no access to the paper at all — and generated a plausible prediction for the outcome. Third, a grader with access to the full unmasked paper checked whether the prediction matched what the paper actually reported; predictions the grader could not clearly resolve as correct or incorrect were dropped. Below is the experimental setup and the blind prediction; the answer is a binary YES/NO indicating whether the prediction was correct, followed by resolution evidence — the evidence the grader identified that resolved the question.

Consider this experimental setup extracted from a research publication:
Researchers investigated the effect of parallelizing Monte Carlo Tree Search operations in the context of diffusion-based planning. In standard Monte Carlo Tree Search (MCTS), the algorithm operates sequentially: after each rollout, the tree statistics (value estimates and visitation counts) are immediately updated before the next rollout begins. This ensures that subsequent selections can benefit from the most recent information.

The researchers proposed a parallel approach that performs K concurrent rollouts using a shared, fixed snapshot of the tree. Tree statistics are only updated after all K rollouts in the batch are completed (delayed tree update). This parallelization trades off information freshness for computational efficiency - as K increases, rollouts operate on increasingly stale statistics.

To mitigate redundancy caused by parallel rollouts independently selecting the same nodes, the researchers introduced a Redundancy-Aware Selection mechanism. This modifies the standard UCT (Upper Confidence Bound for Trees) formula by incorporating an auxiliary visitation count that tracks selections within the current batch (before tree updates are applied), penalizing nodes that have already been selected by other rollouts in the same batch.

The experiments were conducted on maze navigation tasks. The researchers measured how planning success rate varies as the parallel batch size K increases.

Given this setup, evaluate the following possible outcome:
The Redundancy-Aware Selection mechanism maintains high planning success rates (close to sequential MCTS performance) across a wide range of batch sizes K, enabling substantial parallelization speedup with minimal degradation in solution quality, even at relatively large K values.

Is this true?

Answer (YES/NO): NO